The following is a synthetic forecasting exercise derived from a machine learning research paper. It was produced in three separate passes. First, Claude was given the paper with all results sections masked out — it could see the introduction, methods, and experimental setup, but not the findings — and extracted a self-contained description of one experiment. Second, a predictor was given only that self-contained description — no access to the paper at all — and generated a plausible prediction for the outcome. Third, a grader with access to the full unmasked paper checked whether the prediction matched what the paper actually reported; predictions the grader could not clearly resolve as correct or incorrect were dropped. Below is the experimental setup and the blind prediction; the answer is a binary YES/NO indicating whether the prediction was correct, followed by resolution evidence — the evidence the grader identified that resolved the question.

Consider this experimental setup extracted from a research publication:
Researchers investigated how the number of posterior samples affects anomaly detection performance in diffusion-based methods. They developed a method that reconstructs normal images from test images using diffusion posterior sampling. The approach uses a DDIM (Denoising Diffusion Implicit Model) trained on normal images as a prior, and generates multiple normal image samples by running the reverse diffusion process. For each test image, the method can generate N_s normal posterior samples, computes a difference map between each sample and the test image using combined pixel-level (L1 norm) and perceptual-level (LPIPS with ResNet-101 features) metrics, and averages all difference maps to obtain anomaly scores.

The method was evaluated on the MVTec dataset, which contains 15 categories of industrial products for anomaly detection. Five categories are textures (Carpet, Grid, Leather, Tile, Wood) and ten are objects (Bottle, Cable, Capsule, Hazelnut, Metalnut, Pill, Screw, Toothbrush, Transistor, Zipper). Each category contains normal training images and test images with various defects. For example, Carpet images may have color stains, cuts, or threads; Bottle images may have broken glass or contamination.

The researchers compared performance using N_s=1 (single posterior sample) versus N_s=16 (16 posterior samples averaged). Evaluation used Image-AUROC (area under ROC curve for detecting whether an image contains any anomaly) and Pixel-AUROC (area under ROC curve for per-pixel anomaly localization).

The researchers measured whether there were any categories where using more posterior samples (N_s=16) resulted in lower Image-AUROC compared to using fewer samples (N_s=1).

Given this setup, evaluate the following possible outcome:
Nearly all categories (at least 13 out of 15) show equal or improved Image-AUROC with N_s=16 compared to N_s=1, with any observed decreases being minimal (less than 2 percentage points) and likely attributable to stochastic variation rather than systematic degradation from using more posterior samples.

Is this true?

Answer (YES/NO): YES